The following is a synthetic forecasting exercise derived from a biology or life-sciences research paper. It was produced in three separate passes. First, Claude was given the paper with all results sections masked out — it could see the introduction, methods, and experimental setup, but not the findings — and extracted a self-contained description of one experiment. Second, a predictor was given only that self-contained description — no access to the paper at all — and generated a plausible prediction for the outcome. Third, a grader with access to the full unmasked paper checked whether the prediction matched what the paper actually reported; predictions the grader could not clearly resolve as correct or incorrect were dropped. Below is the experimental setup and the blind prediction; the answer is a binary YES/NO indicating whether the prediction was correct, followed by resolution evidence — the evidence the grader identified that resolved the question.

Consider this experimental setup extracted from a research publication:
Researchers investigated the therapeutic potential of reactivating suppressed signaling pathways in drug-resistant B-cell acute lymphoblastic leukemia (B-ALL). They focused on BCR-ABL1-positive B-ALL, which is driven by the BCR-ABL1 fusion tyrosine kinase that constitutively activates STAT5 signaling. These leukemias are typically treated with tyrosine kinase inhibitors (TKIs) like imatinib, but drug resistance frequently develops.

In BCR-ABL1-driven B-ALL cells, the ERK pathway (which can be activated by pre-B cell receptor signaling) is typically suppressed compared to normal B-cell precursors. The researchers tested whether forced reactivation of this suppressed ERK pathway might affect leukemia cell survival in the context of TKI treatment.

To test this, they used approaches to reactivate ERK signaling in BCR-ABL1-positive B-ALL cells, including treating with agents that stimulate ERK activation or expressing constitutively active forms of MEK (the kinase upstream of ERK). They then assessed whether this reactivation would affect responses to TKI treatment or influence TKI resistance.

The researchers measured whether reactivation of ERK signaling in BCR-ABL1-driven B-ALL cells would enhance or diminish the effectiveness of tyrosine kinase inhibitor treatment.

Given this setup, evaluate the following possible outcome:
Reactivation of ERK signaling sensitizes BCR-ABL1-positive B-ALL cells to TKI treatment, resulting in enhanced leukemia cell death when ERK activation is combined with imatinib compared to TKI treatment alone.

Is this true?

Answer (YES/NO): YES